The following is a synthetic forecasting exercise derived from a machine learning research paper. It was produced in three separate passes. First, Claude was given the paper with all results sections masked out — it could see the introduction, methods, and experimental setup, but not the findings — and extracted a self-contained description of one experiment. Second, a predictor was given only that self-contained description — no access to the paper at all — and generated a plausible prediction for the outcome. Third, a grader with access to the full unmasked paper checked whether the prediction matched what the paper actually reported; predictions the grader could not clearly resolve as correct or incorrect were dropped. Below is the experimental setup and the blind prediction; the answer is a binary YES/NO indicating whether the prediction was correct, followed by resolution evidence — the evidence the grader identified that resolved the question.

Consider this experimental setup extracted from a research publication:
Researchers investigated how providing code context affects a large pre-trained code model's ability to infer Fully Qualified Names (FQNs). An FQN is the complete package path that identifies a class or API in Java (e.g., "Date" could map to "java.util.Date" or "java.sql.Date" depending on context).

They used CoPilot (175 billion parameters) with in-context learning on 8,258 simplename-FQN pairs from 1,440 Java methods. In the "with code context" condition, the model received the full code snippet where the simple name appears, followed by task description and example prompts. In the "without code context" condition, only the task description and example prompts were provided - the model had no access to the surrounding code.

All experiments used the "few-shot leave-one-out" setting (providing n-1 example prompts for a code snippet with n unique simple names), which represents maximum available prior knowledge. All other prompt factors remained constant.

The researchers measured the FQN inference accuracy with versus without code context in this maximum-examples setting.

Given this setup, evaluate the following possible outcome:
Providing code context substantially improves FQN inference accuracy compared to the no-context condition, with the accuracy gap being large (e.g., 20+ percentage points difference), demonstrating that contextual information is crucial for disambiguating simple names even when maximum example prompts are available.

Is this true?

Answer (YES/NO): NO